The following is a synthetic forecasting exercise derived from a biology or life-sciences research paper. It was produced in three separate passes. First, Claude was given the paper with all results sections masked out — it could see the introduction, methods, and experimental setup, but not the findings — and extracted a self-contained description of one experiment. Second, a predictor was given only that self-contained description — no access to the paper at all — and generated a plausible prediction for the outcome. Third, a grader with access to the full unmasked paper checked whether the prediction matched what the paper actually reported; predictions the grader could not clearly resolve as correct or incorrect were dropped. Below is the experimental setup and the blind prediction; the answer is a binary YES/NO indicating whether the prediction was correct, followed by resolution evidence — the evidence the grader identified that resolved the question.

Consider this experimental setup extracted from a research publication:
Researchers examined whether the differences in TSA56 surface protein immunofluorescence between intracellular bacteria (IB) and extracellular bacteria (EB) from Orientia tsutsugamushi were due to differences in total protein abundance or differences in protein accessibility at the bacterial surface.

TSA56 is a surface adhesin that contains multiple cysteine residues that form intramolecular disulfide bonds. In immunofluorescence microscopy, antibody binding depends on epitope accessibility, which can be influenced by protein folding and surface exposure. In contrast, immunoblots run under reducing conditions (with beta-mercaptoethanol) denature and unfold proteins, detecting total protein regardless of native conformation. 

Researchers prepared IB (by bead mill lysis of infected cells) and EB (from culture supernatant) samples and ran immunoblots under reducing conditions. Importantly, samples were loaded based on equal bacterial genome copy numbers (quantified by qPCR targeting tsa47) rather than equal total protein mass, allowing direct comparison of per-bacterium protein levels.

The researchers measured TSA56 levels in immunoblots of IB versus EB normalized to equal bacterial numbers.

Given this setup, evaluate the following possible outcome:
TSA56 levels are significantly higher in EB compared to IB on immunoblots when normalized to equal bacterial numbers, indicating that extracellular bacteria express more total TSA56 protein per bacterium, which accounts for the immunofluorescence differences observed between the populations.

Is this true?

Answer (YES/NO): NO